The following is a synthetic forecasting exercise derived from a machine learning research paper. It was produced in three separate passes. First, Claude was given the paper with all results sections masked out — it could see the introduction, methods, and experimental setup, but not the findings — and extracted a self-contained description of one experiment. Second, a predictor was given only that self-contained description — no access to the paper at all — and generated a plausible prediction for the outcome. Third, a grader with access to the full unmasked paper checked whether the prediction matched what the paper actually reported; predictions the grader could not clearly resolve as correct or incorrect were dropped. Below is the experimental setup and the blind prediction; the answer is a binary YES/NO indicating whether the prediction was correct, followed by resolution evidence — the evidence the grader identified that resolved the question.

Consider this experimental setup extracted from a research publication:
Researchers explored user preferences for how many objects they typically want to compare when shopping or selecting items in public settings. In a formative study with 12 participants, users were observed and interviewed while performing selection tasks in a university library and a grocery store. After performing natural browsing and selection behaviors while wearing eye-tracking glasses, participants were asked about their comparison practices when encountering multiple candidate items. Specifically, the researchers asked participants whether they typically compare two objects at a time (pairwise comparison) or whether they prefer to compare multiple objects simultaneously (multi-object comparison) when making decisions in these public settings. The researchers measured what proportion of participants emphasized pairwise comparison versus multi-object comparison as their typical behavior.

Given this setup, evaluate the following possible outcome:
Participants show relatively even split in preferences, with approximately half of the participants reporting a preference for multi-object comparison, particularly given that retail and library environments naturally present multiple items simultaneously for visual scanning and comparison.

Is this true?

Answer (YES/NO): NO